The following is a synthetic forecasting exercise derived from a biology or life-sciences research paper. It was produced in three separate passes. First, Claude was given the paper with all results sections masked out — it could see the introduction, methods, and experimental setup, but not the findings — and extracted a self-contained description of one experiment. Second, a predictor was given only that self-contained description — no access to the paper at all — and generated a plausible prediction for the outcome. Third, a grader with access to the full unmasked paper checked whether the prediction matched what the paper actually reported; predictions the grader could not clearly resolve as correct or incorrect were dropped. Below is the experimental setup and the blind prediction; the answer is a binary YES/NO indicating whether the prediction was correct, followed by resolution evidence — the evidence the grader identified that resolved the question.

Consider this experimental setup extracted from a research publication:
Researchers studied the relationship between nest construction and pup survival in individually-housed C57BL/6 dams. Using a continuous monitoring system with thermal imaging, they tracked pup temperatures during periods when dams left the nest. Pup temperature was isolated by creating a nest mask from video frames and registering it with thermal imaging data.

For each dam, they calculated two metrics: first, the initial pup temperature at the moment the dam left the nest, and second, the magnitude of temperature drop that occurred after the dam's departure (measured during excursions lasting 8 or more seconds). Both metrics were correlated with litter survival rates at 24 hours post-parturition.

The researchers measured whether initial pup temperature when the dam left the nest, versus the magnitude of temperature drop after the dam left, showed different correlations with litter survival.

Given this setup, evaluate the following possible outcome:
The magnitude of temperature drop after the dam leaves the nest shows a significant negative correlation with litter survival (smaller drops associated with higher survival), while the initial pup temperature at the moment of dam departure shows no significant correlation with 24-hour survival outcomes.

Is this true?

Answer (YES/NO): YES